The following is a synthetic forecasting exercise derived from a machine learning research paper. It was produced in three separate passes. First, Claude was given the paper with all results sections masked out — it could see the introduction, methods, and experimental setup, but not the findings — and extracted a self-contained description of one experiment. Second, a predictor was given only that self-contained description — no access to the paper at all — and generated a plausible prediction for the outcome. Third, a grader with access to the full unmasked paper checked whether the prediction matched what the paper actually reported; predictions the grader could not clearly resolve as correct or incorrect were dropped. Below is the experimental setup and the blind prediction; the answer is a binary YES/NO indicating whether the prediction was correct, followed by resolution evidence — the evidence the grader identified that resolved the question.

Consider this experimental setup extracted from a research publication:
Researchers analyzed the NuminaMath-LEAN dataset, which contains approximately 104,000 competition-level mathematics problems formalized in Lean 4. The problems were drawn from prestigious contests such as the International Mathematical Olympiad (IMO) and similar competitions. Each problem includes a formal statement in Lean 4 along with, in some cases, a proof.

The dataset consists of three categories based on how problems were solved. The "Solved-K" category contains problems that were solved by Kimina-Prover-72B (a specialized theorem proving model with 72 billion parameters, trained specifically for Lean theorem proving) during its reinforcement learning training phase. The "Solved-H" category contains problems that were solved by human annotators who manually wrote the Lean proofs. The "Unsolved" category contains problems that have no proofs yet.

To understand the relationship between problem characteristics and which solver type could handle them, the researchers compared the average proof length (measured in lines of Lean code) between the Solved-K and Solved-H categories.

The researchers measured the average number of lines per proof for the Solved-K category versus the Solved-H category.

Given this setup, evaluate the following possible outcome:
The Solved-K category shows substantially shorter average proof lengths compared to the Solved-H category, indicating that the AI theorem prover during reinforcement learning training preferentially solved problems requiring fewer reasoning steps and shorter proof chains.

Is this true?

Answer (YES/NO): YES